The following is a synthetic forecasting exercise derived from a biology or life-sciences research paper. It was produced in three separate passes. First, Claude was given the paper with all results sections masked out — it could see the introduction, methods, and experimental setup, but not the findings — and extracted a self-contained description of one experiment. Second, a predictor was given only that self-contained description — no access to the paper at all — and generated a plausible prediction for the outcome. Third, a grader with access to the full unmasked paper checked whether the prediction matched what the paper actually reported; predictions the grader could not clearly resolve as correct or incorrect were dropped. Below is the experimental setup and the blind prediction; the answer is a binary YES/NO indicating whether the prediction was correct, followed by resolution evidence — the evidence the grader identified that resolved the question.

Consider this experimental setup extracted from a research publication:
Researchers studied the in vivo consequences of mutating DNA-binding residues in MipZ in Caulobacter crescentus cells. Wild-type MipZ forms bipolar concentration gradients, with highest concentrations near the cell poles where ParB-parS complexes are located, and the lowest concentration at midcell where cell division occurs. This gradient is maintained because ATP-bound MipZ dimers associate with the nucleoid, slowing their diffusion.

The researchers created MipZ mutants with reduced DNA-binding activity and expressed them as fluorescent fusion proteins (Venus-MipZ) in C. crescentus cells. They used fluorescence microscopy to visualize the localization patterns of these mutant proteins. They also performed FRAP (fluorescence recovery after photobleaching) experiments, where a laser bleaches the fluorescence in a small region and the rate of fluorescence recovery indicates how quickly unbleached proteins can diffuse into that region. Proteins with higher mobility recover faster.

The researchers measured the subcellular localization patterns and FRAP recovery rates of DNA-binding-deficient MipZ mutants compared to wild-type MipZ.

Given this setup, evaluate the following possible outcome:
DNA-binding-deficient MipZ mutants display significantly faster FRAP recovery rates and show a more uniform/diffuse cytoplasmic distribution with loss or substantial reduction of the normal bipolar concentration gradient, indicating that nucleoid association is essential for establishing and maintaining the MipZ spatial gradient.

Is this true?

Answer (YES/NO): YES